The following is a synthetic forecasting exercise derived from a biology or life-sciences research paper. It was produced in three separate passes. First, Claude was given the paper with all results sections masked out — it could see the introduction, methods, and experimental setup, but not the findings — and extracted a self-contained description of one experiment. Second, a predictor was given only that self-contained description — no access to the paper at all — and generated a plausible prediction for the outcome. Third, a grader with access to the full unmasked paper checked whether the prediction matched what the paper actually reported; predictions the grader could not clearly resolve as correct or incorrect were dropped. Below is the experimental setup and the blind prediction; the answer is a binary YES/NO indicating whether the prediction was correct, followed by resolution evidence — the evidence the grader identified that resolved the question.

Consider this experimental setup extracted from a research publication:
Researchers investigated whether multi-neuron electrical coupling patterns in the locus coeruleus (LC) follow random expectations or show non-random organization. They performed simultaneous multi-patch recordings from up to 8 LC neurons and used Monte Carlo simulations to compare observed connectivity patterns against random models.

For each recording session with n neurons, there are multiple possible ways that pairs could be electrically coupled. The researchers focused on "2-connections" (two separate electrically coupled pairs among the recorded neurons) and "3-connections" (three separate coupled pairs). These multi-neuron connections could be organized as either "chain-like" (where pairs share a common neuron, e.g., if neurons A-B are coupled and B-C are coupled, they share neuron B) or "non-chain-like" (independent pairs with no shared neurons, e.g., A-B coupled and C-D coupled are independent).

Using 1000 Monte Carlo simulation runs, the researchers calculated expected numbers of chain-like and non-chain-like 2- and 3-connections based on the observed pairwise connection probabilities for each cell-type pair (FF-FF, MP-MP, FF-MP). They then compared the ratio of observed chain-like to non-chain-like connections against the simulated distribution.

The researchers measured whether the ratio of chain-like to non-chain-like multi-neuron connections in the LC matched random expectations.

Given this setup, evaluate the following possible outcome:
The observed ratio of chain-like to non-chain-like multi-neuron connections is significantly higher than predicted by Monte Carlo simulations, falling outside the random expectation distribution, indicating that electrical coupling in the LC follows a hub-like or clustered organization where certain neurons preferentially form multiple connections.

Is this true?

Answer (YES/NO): NO